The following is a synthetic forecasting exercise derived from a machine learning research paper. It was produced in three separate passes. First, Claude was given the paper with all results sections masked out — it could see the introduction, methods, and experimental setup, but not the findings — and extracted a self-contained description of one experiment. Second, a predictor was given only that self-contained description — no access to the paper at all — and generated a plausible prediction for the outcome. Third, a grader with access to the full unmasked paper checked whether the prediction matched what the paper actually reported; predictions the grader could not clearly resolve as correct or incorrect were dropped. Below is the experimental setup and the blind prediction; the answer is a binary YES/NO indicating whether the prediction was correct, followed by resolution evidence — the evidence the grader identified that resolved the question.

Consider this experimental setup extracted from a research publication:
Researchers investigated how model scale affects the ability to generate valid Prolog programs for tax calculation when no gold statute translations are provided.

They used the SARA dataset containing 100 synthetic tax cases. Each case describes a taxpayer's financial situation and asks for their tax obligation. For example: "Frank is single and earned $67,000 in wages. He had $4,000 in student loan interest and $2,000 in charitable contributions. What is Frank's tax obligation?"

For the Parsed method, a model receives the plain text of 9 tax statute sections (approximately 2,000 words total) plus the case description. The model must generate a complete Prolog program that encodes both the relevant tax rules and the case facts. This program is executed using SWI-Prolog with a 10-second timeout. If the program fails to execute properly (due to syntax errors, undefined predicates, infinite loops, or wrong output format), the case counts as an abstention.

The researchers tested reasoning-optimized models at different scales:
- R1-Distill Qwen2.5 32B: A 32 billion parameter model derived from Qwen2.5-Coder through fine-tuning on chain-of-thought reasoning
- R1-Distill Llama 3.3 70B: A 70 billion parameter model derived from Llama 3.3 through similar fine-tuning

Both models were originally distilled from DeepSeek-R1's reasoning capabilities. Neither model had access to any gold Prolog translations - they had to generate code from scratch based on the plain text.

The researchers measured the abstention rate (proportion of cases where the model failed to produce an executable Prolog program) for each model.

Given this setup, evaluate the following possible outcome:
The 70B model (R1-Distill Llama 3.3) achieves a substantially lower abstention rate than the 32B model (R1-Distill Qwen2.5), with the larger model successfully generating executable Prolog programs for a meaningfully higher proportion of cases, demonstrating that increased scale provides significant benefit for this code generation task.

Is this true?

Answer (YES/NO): NO